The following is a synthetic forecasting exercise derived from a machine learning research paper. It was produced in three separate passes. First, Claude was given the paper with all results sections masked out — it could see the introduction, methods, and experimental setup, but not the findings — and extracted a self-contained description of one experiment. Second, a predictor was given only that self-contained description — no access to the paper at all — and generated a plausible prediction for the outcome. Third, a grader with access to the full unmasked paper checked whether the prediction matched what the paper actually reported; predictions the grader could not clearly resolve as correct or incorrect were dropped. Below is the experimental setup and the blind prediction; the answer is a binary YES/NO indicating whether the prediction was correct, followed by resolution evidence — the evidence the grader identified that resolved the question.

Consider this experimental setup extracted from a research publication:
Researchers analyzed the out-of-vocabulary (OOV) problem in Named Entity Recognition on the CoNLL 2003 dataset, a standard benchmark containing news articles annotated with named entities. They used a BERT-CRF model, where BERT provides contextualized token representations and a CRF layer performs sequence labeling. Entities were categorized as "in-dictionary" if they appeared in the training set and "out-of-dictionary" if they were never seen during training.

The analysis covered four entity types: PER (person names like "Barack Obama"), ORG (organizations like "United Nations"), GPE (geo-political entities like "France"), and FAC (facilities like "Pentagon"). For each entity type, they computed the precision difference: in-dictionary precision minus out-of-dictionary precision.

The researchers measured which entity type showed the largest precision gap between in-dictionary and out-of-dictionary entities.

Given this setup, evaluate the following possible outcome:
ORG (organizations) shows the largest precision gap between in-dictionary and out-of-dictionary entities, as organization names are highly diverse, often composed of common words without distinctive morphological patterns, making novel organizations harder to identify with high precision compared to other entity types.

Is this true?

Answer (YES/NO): NO